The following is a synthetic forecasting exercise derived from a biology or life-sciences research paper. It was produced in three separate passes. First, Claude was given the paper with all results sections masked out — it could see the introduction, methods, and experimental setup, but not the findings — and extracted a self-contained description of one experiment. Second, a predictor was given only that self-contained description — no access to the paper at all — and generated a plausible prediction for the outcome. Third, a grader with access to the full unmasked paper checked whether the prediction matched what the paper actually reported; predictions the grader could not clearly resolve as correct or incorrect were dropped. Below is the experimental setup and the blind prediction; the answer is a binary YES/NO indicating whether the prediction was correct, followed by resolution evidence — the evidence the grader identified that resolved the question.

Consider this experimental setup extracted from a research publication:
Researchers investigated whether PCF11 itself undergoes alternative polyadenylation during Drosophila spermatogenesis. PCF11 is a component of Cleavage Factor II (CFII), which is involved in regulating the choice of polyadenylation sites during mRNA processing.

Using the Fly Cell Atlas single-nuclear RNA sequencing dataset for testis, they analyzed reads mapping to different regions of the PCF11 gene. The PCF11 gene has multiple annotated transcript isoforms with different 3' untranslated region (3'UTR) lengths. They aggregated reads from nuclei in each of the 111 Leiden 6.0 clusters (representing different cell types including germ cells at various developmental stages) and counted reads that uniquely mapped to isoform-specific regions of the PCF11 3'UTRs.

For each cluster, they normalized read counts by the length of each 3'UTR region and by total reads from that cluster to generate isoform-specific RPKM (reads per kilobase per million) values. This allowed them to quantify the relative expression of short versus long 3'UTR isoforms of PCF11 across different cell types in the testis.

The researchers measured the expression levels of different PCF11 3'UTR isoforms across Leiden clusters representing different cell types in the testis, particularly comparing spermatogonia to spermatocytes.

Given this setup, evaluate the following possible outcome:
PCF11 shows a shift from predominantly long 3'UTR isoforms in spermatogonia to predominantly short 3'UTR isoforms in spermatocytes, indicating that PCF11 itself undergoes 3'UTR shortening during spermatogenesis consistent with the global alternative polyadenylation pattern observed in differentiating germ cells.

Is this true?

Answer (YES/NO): NO